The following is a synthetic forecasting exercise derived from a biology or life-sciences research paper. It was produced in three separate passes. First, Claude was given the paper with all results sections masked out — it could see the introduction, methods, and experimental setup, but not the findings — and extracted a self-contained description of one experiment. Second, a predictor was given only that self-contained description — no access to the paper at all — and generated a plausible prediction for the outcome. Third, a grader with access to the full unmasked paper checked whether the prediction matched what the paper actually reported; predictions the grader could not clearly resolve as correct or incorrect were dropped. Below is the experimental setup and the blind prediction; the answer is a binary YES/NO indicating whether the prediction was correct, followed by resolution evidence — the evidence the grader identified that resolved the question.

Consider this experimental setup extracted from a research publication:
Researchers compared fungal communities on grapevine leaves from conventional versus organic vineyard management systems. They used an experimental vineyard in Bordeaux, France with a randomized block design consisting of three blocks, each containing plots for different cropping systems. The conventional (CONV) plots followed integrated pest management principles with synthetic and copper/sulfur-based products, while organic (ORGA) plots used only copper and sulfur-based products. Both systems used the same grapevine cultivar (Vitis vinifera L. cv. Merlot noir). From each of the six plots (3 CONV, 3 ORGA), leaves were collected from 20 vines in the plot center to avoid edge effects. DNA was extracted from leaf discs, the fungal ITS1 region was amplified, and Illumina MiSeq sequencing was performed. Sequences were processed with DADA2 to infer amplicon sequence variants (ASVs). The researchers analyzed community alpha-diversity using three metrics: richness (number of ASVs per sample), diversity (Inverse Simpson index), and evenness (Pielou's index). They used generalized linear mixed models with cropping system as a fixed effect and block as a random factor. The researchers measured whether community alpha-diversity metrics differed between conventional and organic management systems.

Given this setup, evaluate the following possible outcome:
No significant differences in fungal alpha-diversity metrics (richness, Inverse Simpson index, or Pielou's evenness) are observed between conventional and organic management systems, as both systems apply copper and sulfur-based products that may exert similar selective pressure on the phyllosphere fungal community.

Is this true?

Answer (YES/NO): NO